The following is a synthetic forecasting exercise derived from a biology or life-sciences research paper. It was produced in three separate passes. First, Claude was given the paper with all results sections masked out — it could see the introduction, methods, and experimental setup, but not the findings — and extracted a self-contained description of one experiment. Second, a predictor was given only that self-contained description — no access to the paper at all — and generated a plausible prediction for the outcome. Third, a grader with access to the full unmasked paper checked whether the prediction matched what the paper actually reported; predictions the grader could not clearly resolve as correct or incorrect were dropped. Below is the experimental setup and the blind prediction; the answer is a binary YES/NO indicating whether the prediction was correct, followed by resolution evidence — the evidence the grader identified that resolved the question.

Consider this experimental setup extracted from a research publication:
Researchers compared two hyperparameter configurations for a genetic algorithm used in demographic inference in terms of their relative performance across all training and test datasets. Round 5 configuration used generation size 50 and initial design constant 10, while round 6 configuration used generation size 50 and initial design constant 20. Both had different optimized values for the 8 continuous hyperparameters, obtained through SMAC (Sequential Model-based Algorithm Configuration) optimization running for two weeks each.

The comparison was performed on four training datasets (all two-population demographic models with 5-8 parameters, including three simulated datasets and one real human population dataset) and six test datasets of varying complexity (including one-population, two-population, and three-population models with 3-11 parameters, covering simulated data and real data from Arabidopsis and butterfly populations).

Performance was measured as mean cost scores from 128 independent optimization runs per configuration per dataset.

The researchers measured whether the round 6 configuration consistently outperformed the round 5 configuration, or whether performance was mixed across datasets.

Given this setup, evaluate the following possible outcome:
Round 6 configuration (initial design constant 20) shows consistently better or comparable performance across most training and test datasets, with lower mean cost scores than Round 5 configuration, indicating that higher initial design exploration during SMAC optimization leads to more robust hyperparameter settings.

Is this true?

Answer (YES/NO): YES